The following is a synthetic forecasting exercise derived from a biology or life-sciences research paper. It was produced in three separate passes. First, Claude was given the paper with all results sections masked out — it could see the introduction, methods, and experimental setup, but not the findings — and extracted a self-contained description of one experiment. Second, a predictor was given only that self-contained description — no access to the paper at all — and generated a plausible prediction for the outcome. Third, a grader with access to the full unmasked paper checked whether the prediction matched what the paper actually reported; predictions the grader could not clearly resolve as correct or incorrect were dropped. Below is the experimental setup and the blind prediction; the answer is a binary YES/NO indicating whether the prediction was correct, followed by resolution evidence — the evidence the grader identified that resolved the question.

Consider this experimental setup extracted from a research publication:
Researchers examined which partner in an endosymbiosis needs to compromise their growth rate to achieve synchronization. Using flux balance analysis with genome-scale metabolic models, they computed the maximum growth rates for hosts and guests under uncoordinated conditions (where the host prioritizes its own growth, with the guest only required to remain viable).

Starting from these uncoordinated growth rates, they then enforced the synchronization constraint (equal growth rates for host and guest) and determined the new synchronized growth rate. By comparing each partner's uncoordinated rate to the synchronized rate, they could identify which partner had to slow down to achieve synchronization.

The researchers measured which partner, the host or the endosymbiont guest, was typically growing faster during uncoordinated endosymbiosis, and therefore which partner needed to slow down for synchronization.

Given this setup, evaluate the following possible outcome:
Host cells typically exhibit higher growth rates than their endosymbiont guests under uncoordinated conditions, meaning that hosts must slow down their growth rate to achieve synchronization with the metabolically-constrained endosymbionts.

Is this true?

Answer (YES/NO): YES